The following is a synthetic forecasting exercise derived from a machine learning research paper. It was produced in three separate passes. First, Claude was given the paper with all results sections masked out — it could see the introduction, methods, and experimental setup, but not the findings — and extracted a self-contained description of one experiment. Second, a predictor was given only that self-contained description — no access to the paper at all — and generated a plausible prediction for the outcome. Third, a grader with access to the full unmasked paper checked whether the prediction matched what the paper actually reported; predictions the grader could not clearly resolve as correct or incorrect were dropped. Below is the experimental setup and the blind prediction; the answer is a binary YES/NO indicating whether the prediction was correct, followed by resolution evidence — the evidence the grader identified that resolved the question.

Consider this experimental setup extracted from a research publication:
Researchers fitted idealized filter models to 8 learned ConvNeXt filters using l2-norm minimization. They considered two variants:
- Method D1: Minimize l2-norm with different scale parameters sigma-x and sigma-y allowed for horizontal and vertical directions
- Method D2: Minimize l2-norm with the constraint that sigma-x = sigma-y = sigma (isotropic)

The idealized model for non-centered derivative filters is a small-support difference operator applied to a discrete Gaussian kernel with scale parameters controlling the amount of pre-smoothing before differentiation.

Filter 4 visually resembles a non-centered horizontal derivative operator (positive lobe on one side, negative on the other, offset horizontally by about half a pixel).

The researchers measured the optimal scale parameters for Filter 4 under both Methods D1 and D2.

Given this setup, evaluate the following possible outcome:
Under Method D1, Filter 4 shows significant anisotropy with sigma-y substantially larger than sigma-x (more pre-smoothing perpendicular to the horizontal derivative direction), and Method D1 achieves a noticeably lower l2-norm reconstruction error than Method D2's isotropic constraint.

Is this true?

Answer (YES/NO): NO